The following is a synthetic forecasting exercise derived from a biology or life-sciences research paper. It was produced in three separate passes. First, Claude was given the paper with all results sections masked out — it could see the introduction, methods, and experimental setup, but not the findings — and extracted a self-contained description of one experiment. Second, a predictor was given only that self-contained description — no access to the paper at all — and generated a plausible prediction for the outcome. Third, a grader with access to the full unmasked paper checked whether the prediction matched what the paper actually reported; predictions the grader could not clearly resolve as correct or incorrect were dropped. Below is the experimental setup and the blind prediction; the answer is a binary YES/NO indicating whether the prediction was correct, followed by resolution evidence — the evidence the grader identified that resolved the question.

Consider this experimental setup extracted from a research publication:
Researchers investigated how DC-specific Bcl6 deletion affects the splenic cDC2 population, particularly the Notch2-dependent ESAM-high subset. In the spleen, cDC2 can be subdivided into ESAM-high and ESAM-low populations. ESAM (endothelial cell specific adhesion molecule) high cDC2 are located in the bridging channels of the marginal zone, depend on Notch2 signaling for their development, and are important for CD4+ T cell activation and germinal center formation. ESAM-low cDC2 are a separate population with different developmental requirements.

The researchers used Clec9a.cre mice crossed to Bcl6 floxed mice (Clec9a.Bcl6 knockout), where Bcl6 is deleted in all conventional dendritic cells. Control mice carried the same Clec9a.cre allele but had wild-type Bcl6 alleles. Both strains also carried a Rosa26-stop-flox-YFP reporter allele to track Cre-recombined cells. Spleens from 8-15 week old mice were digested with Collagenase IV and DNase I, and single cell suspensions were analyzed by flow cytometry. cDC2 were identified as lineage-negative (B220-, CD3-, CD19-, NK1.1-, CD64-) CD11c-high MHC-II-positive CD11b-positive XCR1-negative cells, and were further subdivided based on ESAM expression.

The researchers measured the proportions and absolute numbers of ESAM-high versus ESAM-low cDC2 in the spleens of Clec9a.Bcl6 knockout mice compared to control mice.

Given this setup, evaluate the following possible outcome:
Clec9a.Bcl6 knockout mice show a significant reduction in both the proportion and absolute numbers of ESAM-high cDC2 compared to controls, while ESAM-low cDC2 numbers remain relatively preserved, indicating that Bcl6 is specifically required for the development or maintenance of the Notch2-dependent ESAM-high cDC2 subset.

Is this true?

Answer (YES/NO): YES